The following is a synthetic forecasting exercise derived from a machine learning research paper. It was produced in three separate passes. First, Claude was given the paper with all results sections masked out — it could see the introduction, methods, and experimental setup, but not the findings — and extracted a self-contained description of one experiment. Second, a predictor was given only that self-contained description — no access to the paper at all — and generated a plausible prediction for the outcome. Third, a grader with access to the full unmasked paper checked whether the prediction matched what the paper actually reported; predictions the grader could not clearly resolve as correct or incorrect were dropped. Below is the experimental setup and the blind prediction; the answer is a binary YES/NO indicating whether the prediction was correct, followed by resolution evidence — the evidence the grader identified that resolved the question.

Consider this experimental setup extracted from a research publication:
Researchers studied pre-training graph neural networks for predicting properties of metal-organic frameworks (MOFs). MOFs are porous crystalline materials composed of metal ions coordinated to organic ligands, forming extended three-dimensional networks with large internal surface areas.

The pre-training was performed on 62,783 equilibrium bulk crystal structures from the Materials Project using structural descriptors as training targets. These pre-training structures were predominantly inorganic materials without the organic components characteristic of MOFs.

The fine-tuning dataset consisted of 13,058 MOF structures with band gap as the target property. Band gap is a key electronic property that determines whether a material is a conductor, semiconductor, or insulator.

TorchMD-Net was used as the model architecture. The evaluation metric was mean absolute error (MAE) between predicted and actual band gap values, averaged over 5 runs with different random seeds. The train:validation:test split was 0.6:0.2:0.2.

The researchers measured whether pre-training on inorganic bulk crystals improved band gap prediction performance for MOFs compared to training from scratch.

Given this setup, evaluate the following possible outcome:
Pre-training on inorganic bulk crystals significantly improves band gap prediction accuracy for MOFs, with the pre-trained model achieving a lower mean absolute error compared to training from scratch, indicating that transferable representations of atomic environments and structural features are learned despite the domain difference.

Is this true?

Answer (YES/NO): NO